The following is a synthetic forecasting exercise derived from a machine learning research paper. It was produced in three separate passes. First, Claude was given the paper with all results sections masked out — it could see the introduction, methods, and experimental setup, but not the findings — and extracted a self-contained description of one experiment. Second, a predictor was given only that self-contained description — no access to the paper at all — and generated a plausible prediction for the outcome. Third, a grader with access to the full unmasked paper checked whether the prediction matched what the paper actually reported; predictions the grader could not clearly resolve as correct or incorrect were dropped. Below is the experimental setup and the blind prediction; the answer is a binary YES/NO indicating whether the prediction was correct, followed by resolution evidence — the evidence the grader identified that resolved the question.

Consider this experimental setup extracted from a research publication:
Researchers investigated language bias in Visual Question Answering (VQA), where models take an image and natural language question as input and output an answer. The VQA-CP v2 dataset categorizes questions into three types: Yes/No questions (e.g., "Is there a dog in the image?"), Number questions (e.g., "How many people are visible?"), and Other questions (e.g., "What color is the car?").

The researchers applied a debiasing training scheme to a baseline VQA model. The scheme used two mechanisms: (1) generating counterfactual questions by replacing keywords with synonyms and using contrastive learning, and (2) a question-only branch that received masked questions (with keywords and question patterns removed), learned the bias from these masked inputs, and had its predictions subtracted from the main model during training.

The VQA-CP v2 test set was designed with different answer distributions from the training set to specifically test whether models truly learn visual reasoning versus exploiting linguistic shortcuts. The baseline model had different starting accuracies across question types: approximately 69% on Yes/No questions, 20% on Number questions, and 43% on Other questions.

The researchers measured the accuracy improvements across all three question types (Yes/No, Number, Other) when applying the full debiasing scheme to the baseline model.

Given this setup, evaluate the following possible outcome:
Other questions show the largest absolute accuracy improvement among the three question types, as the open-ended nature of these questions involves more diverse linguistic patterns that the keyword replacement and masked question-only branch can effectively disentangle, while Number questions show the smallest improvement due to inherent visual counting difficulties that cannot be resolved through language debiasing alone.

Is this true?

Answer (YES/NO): NO